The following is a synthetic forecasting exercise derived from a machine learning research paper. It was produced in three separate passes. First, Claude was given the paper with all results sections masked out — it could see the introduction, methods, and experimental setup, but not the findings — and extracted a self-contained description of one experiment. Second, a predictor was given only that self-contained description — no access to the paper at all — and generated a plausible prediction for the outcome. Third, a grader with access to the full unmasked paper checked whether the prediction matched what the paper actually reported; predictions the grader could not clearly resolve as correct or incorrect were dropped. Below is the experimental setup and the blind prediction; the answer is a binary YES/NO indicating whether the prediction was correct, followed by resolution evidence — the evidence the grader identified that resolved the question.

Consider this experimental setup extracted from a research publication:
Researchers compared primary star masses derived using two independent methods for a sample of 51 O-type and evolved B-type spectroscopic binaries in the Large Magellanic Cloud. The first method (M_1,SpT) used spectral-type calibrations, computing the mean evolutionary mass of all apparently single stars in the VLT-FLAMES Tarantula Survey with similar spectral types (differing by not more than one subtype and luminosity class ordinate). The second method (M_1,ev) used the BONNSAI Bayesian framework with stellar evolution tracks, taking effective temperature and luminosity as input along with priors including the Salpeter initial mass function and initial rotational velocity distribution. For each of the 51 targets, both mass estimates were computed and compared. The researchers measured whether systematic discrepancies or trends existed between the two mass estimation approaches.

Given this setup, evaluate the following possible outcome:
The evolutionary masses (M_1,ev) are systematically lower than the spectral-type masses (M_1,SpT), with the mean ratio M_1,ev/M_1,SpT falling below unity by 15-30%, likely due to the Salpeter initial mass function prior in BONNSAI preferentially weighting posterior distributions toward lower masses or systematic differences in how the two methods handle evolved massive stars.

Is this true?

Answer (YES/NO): NO